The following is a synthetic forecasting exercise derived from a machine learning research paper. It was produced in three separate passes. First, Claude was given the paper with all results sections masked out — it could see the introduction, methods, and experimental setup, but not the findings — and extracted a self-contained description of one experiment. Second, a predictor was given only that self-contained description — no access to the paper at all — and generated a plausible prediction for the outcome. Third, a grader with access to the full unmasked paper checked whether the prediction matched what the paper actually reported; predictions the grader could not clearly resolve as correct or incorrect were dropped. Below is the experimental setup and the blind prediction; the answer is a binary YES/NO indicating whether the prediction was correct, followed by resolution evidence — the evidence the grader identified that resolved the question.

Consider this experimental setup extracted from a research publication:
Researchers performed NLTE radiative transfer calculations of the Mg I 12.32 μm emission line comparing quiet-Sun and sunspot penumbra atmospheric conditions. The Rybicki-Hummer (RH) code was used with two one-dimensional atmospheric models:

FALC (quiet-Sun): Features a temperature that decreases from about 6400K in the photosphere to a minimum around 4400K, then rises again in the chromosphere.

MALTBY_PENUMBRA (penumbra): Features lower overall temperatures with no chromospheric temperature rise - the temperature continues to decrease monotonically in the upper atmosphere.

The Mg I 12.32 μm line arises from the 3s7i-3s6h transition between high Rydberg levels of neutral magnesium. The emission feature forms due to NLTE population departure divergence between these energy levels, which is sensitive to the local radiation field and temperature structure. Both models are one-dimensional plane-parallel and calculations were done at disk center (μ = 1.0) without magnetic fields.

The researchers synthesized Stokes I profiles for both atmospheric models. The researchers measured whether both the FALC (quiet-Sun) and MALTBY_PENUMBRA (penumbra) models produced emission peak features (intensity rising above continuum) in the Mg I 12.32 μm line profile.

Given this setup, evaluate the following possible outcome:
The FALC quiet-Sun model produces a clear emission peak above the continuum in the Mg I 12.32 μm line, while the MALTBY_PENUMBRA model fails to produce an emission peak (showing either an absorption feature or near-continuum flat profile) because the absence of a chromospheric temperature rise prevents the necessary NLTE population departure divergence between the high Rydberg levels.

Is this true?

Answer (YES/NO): NO